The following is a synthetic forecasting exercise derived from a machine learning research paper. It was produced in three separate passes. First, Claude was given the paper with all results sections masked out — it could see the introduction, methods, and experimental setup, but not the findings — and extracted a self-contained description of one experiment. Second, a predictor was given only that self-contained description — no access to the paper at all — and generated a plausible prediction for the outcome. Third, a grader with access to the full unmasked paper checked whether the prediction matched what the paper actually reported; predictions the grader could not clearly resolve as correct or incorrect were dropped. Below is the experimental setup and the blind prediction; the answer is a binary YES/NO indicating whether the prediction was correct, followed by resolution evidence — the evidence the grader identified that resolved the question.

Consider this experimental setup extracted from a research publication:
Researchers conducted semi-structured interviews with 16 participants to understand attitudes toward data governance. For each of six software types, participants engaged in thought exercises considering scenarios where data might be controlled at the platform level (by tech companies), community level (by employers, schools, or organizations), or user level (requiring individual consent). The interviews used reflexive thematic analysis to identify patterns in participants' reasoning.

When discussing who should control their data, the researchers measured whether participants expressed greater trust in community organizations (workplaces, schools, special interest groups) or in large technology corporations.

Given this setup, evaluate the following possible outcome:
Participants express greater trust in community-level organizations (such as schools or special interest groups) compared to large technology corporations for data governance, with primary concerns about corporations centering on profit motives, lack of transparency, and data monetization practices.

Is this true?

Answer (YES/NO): YES